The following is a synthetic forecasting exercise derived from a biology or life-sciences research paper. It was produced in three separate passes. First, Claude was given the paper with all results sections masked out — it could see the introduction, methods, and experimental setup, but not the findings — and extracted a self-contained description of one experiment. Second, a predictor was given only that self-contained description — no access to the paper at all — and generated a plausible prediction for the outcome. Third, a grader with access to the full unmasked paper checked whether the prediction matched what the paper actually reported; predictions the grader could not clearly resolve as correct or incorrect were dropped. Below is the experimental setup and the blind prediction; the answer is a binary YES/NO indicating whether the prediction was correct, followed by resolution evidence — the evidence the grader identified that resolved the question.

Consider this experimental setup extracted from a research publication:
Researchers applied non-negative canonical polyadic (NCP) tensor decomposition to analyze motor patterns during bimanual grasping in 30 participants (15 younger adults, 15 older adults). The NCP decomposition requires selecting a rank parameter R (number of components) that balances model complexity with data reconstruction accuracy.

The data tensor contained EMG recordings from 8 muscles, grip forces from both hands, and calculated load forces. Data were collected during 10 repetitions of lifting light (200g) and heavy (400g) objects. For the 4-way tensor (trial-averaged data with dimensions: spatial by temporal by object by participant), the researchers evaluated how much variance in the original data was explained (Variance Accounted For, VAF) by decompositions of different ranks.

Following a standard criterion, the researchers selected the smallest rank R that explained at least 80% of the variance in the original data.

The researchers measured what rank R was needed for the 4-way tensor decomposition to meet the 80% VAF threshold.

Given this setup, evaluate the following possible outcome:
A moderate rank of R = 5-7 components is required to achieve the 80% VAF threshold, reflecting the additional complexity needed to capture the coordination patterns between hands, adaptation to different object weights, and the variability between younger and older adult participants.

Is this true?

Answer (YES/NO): NO